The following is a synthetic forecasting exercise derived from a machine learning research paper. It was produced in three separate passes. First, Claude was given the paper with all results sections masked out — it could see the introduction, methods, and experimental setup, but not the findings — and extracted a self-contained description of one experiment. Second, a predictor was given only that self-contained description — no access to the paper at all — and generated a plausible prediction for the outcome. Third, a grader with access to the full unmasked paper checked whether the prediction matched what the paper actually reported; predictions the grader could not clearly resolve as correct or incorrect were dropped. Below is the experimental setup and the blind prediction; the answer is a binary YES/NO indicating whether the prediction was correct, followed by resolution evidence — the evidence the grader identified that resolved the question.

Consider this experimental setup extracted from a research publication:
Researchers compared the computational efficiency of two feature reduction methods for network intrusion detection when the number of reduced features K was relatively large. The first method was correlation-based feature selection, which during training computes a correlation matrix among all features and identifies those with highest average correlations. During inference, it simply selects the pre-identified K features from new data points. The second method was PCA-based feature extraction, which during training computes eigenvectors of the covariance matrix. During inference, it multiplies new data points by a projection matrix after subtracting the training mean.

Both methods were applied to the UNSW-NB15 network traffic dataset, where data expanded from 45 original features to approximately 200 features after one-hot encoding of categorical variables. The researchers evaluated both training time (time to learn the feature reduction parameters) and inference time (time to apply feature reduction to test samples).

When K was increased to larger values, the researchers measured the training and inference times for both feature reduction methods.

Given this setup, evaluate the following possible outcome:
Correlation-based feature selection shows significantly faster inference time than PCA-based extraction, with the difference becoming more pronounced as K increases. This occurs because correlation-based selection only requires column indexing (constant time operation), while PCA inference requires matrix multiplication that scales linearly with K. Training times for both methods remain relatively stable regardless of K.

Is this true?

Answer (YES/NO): NO